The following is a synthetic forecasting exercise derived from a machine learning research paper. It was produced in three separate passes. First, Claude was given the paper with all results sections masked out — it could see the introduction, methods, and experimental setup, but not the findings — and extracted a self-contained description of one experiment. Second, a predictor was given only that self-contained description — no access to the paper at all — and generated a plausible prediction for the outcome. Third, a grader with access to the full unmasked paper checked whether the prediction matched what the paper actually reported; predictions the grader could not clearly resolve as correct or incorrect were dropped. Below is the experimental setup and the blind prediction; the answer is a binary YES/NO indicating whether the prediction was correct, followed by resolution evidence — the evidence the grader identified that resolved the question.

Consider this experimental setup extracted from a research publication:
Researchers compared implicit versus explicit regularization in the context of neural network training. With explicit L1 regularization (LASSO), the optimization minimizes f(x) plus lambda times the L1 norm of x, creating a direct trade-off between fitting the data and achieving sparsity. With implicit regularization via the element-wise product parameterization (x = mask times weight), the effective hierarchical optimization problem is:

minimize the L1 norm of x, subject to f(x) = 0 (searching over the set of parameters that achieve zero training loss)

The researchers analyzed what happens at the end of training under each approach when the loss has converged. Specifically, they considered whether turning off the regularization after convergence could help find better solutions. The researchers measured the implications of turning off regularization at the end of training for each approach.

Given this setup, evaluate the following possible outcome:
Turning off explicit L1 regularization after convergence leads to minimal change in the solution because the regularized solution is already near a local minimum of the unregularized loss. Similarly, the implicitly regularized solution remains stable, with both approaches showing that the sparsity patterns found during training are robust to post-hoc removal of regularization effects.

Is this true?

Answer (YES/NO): NO